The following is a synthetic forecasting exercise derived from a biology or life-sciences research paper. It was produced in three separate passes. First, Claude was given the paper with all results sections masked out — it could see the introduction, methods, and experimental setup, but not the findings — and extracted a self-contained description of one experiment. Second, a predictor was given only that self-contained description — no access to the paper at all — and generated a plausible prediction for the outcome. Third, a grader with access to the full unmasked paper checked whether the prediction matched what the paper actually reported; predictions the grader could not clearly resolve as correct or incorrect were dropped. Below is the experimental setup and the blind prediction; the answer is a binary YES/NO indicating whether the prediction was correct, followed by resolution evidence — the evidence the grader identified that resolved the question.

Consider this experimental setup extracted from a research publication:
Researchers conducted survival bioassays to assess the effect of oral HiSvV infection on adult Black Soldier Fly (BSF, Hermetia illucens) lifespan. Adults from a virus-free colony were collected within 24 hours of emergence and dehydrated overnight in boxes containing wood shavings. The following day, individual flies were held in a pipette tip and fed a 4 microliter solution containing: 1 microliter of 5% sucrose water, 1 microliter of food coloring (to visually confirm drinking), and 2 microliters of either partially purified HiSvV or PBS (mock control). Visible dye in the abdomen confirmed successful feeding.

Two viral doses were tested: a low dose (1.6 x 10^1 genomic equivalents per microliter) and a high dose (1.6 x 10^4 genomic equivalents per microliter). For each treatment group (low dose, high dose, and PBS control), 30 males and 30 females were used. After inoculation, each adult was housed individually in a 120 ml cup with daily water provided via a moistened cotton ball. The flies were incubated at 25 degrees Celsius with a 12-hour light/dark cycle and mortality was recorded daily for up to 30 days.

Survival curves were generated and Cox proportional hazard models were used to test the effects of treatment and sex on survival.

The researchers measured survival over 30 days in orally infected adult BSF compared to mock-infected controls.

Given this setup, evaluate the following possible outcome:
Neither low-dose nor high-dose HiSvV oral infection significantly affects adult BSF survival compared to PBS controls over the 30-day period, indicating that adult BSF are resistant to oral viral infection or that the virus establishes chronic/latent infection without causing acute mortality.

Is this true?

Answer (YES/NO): NO